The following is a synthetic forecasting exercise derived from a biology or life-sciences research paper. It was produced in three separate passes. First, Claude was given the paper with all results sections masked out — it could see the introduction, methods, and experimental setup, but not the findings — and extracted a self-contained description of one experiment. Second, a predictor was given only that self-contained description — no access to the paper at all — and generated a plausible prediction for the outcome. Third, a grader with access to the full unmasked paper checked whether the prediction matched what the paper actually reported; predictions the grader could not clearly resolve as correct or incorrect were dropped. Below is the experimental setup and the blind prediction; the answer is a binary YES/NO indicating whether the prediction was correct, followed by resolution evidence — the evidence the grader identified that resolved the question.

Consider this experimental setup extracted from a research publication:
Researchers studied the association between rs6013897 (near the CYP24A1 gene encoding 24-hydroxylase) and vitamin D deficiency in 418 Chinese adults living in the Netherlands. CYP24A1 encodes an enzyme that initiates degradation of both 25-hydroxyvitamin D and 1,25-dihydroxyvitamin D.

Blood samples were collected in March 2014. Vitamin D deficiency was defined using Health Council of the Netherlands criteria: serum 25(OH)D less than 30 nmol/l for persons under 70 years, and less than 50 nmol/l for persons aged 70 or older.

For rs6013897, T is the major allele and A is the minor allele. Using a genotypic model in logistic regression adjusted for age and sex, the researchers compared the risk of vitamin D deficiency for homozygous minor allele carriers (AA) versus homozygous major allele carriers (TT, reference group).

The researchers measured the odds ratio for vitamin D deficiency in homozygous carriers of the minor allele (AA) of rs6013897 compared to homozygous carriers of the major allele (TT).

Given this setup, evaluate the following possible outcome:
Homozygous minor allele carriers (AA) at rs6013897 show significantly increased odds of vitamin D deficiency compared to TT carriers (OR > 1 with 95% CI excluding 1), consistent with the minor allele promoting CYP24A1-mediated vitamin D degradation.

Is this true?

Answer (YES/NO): YES